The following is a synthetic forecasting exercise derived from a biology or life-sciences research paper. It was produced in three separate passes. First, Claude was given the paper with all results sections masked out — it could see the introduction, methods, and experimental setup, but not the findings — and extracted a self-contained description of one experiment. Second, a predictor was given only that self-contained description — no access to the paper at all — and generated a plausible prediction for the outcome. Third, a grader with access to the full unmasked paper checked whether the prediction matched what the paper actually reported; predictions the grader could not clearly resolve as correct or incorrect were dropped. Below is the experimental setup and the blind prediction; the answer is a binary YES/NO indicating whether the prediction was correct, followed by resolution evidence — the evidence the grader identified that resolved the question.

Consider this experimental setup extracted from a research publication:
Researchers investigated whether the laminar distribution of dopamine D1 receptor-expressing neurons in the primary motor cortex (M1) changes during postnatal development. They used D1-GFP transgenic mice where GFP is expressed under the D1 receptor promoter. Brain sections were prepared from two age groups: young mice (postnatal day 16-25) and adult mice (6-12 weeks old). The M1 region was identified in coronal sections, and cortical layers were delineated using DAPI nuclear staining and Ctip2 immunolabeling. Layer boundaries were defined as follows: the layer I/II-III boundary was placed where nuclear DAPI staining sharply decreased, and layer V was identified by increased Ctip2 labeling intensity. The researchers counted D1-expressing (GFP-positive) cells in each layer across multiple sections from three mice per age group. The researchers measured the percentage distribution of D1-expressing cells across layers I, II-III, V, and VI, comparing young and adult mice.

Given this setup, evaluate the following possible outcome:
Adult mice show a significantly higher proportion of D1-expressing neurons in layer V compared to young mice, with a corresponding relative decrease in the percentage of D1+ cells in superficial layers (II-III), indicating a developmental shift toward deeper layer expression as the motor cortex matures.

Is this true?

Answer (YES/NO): NO